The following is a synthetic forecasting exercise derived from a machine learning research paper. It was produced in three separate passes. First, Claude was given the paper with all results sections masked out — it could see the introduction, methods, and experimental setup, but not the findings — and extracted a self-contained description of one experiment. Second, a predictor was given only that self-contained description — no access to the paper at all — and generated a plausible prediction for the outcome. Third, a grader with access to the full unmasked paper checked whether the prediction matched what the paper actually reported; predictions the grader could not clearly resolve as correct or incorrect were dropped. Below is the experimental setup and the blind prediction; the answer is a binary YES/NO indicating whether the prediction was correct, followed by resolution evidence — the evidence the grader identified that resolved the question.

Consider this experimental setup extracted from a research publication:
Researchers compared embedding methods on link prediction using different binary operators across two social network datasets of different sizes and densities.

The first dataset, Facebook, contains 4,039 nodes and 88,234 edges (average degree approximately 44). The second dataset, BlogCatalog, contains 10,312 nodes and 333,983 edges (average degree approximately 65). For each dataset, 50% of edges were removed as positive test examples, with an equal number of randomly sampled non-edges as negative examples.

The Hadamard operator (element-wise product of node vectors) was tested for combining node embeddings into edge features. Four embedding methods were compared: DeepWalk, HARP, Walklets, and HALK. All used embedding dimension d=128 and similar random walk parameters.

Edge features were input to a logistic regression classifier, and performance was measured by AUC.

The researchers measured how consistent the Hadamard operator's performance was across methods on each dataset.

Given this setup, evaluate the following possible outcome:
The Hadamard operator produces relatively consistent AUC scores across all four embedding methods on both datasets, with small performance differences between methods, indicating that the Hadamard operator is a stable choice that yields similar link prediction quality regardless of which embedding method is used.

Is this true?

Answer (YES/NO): NO